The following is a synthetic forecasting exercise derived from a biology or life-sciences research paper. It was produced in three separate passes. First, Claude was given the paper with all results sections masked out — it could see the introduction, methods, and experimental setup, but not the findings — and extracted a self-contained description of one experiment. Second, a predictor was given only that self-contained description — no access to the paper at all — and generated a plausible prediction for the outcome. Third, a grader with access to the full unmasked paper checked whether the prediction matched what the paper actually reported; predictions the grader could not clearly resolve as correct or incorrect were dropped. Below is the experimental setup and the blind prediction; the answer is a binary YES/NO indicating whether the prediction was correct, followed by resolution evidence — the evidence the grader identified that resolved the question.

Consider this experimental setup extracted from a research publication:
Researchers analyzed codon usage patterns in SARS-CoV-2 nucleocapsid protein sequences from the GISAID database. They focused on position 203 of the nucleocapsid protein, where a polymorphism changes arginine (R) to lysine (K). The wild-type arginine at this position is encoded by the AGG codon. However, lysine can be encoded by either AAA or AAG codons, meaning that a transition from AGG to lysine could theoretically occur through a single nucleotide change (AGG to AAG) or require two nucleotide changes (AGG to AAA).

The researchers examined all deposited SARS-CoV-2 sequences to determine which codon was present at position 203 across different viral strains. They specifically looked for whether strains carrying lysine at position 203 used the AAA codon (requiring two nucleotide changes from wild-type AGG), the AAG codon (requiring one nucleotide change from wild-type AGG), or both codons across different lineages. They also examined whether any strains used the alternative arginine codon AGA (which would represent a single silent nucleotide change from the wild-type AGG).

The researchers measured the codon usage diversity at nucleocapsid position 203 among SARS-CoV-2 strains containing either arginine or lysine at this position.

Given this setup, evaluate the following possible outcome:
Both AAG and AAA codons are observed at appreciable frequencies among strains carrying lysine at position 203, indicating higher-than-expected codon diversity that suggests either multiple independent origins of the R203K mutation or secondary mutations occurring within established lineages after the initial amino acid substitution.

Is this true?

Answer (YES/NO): NO